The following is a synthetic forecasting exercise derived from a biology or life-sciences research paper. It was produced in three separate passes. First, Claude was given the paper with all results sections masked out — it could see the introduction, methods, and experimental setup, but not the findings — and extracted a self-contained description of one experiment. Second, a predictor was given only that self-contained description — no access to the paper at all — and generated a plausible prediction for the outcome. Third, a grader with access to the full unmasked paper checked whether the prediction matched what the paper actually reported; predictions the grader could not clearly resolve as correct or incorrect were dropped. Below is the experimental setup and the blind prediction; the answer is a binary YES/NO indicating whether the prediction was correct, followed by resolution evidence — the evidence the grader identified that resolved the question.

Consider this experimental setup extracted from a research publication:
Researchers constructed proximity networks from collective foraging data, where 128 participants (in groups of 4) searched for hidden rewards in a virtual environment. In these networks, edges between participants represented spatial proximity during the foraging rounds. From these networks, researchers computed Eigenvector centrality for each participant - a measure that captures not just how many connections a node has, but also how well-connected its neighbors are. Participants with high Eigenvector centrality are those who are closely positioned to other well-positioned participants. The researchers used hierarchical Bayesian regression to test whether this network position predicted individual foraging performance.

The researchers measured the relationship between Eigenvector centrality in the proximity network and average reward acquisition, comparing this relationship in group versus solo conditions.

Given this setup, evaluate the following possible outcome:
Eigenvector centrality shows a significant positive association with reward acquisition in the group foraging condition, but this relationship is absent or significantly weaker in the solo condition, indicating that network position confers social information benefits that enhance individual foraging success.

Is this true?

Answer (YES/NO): NO